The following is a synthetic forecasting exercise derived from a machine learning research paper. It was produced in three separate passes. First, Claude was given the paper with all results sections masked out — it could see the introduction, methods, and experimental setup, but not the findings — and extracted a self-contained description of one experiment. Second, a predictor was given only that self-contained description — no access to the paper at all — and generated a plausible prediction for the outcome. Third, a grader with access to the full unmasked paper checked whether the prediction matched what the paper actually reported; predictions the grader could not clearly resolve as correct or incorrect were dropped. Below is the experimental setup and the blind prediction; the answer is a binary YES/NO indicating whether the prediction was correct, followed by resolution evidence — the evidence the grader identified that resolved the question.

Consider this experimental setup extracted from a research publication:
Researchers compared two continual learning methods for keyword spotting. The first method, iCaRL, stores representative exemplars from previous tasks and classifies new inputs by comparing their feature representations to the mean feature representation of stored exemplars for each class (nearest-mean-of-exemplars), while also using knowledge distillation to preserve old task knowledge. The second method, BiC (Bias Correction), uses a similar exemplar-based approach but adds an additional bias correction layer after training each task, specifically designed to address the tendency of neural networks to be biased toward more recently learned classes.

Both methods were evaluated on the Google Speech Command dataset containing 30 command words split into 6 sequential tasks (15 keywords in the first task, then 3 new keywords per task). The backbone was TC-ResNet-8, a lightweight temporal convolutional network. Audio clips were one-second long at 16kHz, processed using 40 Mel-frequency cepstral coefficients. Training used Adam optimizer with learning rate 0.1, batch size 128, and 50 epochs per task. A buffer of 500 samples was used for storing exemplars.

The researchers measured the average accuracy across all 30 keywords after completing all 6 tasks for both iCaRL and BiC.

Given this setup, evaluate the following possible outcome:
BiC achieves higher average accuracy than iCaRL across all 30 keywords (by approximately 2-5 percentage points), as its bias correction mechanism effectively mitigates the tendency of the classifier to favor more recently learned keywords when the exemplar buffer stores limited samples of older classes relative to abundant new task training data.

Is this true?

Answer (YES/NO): NO